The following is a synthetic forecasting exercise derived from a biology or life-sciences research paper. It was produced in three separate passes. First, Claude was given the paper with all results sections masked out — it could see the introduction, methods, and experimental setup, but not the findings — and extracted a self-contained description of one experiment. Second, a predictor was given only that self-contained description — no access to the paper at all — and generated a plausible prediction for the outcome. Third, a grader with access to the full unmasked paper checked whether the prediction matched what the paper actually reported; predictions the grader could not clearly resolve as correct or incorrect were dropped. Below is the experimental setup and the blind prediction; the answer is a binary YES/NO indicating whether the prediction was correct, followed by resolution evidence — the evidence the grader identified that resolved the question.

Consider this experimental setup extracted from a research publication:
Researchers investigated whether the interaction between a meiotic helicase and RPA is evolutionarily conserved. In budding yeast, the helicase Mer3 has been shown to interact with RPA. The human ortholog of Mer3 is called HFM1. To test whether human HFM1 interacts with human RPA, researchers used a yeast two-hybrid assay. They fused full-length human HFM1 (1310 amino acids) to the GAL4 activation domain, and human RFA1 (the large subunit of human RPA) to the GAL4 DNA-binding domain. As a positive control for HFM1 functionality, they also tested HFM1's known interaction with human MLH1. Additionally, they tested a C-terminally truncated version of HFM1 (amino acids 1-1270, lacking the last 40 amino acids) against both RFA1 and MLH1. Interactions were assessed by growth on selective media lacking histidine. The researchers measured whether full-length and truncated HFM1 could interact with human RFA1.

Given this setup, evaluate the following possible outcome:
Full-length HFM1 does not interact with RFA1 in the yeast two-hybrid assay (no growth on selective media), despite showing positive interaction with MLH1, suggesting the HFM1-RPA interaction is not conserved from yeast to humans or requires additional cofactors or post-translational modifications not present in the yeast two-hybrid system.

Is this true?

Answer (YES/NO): NO